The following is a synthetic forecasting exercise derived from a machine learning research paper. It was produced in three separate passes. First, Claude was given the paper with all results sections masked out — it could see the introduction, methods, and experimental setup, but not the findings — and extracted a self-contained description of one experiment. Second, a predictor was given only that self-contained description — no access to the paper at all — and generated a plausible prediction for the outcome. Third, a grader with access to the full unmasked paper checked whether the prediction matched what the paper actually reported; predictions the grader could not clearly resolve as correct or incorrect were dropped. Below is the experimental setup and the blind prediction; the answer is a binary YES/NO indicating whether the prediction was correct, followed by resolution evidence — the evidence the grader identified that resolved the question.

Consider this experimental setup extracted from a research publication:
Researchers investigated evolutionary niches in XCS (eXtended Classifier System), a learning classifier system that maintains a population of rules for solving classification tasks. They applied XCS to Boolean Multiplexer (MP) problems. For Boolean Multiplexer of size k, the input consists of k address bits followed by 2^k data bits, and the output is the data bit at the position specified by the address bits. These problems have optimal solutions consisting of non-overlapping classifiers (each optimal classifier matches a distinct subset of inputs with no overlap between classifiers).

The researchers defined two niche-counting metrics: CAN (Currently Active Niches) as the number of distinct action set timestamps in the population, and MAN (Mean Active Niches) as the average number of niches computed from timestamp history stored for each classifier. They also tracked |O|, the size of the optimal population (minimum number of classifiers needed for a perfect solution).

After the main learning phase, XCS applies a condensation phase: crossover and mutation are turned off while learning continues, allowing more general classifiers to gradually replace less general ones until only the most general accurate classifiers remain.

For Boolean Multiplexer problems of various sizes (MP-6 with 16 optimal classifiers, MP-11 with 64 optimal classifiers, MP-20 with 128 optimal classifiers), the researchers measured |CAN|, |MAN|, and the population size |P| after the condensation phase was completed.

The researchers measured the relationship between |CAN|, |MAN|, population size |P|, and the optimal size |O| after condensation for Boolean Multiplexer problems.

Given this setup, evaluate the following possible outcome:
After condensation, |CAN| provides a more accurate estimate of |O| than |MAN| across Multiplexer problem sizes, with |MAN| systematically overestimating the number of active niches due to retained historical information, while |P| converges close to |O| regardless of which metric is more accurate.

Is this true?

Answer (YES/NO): NO